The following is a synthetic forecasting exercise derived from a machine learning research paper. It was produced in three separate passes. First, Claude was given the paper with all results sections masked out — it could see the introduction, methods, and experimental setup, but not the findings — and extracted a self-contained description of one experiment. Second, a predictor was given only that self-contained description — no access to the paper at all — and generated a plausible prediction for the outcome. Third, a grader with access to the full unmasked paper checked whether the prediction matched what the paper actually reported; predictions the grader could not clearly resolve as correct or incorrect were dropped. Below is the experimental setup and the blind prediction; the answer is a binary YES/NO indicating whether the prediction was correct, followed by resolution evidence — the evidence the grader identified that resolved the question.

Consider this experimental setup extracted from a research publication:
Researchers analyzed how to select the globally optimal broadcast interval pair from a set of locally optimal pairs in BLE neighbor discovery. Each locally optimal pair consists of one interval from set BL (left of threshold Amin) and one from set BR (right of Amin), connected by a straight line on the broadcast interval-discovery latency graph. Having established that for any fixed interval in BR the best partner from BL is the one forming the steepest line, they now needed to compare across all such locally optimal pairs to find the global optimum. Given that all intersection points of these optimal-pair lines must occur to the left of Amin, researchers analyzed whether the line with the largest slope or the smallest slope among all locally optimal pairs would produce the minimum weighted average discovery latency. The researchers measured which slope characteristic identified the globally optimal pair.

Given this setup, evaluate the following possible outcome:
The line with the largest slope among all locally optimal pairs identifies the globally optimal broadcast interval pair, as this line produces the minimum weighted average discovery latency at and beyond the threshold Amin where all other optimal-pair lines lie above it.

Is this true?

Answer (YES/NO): NO